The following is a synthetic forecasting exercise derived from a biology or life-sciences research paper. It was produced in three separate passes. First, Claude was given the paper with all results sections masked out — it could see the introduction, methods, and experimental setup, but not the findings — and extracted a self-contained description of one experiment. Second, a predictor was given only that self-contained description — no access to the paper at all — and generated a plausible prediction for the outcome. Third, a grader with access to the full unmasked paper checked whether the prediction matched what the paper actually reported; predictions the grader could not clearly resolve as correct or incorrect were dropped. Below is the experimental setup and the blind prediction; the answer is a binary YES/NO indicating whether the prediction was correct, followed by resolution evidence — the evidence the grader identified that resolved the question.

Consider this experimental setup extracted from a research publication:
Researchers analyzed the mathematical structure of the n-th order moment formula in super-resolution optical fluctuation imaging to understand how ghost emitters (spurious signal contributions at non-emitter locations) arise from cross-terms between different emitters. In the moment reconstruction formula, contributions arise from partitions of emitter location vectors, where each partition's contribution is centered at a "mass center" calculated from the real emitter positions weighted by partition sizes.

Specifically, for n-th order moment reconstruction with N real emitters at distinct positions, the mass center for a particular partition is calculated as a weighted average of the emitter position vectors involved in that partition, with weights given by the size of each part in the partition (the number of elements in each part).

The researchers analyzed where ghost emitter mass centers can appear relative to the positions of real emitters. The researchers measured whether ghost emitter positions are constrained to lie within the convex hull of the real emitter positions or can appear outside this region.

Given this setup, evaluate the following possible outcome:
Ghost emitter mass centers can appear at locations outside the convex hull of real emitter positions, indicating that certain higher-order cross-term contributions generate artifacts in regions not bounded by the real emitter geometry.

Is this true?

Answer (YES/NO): NO